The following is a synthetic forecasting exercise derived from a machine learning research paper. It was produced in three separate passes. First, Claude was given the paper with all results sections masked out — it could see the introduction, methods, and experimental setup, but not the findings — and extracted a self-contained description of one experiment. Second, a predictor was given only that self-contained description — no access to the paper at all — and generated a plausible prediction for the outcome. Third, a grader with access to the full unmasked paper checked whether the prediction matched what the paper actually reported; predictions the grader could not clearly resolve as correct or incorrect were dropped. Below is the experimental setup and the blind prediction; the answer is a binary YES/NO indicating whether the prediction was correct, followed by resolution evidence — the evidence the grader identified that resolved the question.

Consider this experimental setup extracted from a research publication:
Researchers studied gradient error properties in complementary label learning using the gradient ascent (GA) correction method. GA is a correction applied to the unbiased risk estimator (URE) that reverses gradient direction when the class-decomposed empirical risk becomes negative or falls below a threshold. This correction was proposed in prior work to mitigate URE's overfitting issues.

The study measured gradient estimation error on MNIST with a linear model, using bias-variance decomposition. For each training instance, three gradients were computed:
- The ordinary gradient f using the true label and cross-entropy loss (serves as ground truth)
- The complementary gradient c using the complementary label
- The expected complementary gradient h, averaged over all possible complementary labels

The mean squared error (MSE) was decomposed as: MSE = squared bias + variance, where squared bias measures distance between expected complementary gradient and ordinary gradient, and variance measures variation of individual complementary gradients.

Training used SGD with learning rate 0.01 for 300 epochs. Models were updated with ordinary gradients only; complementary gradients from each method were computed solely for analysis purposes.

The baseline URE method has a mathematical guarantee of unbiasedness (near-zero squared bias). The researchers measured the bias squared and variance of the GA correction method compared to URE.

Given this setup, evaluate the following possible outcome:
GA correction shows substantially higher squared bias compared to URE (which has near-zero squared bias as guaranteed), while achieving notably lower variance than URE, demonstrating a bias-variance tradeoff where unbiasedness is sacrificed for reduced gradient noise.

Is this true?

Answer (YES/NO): NO